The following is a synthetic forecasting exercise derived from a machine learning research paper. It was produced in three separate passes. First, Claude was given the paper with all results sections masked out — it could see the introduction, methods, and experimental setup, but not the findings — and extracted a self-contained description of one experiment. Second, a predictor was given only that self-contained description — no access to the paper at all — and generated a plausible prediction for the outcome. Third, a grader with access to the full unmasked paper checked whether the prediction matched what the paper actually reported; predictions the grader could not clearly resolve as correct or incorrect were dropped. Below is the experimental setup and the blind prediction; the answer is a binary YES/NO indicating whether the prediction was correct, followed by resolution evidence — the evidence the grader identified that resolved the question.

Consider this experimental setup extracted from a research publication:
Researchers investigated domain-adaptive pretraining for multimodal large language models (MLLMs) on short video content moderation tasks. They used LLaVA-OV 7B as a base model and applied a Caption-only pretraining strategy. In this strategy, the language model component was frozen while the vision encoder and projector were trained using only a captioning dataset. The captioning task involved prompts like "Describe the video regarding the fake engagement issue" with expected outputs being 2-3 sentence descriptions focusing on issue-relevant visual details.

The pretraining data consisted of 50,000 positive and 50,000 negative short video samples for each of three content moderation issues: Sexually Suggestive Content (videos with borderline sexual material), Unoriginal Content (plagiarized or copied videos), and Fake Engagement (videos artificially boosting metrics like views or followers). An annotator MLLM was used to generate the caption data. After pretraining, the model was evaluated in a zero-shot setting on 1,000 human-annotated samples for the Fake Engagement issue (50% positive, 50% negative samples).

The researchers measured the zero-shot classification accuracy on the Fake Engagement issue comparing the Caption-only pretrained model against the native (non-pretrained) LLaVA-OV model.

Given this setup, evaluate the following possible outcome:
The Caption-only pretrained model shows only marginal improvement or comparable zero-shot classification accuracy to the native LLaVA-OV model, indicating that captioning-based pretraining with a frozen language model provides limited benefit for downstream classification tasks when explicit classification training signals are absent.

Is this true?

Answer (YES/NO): YES